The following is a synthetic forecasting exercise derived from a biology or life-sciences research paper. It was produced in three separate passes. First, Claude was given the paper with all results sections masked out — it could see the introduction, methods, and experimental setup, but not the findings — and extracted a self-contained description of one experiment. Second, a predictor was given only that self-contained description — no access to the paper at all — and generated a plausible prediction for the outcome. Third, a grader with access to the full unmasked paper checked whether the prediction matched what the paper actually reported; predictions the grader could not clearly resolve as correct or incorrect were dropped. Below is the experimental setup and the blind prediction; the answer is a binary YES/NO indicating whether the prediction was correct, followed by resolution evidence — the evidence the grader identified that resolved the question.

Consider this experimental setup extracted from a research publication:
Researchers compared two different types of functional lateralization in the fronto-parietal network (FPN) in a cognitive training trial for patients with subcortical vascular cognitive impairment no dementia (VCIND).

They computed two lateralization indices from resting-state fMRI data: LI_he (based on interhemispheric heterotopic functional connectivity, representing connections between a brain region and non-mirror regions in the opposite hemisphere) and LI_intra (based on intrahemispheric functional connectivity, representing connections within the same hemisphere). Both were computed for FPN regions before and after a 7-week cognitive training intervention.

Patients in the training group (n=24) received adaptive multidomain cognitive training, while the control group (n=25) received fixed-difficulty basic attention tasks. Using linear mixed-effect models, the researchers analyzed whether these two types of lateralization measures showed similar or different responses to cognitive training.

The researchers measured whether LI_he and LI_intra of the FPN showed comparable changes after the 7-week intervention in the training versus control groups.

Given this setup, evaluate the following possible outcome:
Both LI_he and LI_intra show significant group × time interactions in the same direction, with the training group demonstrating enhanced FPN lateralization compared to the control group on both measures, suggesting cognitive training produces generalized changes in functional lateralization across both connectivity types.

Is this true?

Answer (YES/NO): NO